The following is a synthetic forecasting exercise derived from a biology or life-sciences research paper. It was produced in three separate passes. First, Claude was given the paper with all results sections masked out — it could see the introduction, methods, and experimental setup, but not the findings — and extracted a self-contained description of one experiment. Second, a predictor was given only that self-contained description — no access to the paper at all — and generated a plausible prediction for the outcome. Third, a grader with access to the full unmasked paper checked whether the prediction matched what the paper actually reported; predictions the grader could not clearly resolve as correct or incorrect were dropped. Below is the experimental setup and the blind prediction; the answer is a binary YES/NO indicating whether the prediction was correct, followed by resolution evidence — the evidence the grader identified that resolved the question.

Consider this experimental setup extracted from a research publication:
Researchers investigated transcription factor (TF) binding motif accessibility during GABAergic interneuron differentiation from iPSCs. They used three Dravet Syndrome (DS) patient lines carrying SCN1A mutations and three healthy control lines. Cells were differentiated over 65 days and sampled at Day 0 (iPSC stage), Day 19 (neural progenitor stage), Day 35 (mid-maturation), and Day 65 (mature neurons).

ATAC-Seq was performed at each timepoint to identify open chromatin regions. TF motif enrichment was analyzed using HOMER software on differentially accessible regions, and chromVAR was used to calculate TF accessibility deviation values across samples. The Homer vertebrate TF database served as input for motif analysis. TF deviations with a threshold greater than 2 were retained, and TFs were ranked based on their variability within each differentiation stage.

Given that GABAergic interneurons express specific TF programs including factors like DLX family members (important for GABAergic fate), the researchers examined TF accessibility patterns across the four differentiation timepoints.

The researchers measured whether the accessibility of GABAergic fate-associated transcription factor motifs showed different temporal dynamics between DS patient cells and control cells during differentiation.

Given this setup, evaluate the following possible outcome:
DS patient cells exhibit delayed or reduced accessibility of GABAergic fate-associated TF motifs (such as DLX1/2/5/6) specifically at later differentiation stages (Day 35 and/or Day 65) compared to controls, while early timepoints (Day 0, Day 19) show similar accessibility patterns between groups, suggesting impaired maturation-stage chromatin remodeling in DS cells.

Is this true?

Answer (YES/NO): NO